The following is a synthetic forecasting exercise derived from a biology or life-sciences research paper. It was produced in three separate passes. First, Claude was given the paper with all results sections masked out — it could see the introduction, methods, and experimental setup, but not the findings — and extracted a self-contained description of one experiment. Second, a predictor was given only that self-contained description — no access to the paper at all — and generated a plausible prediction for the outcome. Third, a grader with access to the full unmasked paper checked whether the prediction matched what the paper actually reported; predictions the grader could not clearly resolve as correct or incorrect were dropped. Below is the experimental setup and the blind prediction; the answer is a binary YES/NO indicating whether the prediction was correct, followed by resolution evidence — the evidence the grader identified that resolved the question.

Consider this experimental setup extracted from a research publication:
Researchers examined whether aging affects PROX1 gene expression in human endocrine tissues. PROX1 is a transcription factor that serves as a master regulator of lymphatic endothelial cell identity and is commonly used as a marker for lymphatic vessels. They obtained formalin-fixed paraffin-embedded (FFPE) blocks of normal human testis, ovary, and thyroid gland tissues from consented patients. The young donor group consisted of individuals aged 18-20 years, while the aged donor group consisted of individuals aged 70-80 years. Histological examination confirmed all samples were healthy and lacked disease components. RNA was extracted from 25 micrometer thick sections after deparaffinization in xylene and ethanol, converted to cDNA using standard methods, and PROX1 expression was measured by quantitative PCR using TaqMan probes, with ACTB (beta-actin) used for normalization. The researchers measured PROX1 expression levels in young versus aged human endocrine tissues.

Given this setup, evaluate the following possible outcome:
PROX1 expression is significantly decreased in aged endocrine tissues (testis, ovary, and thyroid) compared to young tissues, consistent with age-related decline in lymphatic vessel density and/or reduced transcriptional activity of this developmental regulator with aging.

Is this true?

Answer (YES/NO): NO